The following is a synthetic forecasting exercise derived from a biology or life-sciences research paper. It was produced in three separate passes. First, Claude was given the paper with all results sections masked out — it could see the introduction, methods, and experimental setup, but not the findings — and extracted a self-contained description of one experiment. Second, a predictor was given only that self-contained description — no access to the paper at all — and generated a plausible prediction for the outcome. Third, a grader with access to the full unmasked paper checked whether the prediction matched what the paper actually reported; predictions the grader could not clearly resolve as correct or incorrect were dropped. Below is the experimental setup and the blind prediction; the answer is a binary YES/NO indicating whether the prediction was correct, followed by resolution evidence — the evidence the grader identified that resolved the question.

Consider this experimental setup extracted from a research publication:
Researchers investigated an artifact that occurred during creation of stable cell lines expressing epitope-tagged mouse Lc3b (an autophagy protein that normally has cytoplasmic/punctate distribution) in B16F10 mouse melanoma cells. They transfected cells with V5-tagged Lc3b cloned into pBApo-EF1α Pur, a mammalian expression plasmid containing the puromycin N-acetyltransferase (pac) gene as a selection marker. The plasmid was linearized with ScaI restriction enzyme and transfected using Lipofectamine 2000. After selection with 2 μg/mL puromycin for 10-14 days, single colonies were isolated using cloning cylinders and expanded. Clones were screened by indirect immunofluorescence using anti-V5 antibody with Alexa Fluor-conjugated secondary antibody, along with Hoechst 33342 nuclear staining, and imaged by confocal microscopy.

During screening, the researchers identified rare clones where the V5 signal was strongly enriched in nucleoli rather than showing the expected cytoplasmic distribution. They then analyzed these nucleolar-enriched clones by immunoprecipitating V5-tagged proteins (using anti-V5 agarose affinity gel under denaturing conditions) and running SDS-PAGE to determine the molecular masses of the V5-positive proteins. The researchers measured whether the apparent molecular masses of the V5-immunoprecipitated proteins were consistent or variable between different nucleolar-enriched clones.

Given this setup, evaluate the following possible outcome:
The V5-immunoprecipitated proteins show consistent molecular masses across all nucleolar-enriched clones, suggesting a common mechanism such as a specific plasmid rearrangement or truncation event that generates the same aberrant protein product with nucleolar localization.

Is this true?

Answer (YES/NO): NO